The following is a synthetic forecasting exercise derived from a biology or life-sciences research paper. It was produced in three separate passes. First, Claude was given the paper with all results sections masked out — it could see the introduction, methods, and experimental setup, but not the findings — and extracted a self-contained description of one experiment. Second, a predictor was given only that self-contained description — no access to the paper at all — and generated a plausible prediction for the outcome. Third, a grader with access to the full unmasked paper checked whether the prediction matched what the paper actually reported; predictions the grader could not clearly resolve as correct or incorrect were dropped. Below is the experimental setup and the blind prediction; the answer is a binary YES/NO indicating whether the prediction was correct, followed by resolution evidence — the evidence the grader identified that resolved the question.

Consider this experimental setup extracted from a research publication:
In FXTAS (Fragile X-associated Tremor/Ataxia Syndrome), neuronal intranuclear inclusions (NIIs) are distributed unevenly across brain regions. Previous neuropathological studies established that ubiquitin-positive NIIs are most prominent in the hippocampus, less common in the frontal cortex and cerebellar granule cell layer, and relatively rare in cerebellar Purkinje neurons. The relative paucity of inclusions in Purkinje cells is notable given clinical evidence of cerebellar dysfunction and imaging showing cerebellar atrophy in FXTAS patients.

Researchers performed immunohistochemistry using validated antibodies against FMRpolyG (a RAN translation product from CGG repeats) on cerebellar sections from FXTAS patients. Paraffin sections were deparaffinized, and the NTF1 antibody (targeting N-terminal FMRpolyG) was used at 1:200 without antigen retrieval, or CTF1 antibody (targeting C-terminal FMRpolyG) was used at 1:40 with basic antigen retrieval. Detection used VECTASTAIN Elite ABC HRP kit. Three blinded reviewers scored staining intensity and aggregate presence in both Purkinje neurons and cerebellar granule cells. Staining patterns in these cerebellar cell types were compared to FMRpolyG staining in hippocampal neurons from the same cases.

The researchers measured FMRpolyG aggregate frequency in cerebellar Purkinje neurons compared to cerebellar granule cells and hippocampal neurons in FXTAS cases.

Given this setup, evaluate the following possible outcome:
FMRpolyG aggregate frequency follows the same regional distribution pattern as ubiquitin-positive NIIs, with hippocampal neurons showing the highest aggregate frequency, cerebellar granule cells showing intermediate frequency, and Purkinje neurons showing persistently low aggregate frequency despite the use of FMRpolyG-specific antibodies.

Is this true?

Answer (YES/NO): YES